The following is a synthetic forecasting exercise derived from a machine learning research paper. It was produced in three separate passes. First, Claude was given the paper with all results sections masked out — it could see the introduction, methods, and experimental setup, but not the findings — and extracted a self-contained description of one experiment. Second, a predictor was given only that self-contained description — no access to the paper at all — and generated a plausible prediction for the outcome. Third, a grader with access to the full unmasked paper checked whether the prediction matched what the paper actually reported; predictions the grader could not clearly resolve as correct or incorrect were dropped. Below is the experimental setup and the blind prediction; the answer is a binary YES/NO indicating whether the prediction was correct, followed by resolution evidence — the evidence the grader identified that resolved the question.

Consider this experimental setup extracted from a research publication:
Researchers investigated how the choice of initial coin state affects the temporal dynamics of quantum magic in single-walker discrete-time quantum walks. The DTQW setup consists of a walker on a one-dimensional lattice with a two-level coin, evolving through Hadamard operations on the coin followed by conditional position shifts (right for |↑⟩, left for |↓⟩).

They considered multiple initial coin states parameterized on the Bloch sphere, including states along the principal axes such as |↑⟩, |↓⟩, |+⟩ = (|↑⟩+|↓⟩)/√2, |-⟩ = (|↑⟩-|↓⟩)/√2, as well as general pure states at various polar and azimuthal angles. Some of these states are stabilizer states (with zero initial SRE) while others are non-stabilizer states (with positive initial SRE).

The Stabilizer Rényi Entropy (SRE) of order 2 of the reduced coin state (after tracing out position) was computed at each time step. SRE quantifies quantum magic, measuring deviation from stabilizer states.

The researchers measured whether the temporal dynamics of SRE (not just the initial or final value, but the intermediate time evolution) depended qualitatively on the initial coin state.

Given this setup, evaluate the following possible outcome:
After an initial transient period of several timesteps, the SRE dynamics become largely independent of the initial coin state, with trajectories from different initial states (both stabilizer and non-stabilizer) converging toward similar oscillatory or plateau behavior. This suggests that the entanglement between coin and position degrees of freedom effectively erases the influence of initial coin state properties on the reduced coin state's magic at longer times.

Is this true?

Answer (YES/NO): NO